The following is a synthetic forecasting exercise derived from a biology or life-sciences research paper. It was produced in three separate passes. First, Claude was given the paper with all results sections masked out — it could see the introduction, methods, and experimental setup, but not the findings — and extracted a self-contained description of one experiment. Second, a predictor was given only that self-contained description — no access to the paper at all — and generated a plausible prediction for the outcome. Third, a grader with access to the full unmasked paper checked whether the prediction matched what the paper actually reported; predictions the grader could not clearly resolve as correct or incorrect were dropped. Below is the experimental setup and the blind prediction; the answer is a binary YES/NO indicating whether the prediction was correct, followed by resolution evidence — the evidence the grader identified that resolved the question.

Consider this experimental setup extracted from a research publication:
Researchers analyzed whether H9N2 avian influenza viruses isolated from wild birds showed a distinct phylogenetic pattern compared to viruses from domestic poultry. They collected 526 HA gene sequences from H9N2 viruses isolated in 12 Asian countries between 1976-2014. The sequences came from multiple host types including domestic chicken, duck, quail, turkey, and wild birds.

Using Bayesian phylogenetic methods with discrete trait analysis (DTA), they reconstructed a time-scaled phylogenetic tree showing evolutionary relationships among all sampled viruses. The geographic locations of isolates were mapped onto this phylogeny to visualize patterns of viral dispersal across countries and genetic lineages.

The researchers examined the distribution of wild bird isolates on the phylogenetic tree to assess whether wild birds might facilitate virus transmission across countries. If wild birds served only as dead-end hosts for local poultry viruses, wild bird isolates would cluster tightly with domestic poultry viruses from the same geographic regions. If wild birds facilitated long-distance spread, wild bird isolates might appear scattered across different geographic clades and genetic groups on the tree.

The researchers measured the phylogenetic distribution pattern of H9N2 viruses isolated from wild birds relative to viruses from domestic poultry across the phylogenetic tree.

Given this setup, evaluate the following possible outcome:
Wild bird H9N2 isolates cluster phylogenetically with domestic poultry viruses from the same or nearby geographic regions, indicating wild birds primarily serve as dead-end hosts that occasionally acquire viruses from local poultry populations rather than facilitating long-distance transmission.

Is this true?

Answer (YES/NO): NO